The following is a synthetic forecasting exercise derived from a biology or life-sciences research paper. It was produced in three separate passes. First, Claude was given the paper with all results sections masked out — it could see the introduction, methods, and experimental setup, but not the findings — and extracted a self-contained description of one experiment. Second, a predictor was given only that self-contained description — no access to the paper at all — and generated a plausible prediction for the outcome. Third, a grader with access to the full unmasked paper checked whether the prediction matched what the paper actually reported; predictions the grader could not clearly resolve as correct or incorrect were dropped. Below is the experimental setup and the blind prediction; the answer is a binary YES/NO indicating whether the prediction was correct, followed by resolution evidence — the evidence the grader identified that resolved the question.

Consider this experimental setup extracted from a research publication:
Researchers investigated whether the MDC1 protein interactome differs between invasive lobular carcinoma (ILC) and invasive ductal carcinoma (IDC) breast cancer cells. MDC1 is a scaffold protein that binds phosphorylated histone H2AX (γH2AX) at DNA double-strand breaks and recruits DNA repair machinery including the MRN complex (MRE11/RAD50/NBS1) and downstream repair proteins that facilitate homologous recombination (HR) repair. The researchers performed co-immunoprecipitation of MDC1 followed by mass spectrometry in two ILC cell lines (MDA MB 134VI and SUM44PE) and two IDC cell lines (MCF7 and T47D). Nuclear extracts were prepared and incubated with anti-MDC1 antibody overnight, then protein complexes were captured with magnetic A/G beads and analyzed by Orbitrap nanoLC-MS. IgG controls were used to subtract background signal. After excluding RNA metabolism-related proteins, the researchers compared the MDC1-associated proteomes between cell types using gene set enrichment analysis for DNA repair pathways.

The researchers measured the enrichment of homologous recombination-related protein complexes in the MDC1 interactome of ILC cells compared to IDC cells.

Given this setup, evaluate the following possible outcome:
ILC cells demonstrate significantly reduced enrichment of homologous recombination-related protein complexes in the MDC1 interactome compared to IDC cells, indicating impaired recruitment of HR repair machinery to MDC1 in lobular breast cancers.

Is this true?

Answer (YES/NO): YES